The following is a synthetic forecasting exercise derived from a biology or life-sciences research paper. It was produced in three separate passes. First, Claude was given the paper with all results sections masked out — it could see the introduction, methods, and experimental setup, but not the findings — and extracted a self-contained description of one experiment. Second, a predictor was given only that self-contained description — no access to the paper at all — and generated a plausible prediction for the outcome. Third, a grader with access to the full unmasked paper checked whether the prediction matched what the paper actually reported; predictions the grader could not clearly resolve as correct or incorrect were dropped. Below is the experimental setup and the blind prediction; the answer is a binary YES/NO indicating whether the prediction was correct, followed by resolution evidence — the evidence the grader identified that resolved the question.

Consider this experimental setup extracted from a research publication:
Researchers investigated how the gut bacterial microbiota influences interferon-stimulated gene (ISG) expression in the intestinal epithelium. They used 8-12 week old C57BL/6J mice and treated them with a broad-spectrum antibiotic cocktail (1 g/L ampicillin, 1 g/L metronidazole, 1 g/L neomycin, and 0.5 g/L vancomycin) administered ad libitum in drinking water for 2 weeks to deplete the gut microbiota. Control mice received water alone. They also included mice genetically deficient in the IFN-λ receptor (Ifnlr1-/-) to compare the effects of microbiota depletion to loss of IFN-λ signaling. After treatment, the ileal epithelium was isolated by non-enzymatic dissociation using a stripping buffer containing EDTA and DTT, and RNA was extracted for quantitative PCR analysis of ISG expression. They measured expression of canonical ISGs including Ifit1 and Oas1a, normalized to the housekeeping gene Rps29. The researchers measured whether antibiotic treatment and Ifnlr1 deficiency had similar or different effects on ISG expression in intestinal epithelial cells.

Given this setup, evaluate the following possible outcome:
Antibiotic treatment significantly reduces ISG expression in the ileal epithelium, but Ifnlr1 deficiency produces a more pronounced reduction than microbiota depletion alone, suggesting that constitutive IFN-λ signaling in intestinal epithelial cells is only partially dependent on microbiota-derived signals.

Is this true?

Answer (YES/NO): NO